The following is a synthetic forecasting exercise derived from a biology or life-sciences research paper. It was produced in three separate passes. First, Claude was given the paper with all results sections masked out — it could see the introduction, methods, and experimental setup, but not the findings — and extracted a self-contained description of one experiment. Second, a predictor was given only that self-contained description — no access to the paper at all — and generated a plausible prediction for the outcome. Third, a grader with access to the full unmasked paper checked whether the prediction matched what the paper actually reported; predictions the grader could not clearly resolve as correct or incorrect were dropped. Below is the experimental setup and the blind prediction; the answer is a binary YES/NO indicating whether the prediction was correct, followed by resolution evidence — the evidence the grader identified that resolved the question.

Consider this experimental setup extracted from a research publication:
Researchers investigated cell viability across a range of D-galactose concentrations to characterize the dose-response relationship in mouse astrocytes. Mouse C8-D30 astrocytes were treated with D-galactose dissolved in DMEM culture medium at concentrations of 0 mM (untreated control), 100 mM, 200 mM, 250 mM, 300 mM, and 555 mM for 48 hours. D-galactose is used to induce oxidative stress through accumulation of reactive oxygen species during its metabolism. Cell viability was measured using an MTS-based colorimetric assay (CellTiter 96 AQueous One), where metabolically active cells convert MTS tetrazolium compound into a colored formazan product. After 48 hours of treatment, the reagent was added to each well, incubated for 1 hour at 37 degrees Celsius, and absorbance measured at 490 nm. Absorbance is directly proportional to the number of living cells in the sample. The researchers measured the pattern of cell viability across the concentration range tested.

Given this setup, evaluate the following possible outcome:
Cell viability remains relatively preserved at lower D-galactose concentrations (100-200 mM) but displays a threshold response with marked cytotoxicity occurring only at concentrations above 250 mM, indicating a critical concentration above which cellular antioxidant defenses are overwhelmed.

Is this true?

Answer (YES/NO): NO